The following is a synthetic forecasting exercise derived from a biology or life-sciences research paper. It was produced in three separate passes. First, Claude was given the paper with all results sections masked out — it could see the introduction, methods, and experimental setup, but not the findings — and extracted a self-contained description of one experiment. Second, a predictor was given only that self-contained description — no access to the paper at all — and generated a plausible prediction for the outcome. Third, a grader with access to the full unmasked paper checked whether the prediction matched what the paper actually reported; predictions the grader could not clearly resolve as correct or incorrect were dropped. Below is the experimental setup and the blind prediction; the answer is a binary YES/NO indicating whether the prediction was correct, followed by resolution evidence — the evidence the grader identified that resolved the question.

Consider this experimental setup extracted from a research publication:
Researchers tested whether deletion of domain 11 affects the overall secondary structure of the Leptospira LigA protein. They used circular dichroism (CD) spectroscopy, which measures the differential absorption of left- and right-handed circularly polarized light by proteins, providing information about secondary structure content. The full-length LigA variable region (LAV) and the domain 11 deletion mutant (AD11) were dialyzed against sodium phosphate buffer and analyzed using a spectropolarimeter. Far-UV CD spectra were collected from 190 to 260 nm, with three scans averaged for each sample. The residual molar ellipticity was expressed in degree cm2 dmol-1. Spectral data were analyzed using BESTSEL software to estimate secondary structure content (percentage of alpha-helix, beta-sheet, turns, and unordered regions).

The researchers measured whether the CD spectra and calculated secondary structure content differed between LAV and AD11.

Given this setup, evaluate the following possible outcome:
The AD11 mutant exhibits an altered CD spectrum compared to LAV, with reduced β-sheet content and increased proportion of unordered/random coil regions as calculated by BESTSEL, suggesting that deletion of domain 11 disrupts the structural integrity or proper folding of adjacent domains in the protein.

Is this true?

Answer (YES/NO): NO